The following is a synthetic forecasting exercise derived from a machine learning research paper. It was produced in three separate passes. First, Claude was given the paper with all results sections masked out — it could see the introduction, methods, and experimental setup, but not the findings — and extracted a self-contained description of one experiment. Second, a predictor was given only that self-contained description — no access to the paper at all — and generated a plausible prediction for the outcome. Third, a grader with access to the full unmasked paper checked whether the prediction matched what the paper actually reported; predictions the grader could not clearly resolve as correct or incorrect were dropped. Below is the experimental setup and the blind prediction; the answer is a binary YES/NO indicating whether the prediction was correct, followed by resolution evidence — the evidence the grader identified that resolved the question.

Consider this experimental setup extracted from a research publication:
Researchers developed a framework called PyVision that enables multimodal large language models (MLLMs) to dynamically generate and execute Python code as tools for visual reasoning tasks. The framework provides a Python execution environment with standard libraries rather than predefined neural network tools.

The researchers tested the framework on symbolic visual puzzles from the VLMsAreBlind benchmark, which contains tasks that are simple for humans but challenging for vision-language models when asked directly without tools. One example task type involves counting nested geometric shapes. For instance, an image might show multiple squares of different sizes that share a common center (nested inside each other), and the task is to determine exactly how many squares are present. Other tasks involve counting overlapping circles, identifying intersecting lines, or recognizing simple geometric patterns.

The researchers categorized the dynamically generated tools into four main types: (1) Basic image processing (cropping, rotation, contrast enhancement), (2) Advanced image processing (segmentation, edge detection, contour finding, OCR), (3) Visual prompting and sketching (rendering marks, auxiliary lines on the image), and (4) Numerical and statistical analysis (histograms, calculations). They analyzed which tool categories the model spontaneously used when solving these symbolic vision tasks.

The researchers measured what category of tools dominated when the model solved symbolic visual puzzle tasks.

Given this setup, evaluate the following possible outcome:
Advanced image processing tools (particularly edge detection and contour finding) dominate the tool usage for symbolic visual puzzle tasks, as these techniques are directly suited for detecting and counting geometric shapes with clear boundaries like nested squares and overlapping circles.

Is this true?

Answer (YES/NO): YES